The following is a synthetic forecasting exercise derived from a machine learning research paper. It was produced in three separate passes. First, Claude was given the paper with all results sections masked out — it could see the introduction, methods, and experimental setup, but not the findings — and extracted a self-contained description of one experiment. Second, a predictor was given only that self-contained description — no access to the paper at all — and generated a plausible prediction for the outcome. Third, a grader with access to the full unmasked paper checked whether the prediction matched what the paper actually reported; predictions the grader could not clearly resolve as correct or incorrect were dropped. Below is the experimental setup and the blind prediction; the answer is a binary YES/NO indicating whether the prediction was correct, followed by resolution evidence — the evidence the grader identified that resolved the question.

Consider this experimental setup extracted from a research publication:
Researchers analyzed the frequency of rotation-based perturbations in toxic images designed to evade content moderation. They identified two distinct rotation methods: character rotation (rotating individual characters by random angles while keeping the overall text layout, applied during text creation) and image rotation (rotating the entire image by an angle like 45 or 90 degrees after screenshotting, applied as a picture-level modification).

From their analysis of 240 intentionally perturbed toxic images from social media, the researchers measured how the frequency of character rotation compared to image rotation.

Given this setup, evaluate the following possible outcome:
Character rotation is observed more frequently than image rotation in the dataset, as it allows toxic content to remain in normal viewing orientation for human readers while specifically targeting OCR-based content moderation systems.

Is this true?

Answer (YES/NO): NO